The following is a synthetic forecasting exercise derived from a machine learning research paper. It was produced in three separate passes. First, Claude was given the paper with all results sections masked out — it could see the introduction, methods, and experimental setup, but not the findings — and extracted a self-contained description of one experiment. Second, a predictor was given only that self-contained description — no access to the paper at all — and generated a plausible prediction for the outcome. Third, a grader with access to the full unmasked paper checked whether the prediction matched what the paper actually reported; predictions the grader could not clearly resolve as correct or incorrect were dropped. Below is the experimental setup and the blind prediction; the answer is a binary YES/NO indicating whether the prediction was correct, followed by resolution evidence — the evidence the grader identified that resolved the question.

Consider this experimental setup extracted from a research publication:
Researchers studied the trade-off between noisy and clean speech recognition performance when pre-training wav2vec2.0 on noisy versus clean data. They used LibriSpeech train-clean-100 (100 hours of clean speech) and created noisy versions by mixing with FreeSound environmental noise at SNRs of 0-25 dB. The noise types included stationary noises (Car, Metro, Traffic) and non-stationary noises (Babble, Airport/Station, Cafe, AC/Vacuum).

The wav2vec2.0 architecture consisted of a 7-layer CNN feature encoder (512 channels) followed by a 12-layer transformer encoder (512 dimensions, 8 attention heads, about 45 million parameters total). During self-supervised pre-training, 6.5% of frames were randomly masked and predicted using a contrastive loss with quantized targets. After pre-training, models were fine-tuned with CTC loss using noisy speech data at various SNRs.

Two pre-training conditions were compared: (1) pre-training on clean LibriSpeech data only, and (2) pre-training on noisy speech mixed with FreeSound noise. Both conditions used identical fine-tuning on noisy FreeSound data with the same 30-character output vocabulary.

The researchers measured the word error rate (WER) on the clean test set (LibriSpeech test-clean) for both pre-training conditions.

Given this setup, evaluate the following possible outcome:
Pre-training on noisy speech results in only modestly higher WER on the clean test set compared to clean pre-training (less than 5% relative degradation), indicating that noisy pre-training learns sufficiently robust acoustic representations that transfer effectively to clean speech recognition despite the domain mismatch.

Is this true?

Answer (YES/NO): NO